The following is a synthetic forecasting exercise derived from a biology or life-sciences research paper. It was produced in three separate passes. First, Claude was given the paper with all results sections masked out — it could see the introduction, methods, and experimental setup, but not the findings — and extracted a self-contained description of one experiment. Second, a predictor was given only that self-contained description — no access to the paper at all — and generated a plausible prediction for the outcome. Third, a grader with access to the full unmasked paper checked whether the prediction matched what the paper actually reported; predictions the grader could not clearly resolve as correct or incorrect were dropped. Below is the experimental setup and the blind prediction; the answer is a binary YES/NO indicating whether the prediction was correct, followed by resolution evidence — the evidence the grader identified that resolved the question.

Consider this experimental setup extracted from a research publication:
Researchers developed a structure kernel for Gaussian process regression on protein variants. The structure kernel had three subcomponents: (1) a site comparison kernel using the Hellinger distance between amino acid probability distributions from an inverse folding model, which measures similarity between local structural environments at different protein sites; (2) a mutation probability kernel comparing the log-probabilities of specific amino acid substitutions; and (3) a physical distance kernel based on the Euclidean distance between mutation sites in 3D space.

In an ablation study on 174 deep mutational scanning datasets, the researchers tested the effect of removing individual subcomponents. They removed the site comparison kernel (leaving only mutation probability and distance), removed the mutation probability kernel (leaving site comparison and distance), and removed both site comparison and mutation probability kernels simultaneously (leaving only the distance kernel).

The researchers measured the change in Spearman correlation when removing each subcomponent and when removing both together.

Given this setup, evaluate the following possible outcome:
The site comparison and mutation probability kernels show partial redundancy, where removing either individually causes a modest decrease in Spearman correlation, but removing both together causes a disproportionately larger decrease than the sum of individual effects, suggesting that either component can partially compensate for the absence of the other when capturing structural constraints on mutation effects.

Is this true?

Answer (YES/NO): NO